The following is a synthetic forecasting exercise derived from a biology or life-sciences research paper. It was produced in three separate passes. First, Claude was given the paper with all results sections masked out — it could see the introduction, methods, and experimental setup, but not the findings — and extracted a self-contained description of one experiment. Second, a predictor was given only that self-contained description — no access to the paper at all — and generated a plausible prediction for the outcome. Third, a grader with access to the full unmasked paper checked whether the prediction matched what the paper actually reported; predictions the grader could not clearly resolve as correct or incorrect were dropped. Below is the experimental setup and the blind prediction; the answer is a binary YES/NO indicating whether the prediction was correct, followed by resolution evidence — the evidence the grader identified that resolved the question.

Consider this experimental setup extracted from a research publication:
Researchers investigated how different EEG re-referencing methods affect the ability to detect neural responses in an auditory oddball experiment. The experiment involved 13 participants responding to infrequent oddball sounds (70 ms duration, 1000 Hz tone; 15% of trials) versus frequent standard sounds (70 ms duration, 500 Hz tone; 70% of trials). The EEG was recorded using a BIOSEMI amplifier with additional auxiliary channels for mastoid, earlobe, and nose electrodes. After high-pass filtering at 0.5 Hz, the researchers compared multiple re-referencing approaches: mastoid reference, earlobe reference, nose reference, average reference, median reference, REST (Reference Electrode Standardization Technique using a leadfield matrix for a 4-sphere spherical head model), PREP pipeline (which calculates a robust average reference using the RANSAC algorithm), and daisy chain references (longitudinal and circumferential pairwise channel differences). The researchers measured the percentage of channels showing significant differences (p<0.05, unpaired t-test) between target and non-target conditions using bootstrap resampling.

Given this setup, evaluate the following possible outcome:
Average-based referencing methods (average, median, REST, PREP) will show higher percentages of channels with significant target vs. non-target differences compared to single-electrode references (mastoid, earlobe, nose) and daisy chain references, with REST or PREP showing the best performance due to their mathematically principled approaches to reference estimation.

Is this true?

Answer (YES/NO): NO